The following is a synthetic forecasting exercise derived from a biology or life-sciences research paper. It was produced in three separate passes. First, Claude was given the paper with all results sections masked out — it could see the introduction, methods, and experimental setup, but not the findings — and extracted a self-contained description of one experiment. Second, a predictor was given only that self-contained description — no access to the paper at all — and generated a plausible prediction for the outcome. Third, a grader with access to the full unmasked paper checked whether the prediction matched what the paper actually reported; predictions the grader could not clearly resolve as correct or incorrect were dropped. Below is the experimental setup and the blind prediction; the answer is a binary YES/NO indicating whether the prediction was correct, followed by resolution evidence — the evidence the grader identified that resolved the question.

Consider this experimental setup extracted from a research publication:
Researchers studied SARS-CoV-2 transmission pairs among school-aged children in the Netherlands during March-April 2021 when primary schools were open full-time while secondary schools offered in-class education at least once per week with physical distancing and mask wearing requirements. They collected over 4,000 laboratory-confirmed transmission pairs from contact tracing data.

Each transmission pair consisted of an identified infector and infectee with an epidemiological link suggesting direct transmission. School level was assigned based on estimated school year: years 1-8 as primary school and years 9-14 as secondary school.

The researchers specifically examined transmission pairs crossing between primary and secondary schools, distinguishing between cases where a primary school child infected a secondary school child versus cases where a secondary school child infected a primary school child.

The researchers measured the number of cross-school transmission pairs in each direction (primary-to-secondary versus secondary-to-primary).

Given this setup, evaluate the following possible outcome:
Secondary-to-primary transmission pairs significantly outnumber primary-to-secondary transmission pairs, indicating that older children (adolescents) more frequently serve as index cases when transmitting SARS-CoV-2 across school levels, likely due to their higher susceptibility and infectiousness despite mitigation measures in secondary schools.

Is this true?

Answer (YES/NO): NO